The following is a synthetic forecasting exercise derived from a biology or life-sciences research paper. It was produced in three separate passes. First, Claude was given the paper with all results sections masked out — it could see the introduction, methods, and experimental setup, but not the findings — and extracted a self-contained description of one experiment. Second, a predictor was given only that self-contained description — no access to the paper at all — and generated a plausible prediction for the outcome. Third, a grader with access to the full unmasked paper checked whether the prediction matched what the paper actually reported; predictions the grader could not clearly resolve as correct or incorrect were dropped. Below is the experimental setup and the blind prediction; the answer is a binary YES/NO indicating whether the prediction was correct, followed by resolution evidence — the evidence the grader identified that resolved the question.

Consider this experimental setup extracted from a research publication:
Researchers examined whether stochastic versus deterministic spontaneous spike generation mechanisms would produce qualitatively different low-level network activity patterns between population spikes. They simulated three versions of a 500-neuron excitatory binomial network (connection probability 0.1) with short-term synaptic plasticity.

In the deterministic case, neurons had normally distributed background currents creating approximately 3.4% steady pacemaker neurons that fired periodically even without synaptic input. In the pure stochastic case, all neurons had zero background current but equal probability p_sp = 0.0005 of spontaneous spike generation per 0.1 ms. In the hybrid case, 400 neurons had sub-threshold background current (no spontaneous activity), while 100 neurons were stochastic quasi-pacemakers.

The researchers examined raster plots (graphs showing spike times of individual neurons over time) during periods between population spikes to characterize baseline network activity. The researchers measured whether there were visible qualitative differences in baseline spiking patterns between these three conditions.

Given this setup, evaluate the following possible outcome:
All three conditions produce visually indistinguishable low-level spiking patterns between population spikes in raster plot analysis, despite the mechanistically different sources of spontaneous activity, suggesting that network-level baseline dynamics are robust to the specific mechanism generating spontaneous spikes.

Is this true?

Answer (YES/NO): NO